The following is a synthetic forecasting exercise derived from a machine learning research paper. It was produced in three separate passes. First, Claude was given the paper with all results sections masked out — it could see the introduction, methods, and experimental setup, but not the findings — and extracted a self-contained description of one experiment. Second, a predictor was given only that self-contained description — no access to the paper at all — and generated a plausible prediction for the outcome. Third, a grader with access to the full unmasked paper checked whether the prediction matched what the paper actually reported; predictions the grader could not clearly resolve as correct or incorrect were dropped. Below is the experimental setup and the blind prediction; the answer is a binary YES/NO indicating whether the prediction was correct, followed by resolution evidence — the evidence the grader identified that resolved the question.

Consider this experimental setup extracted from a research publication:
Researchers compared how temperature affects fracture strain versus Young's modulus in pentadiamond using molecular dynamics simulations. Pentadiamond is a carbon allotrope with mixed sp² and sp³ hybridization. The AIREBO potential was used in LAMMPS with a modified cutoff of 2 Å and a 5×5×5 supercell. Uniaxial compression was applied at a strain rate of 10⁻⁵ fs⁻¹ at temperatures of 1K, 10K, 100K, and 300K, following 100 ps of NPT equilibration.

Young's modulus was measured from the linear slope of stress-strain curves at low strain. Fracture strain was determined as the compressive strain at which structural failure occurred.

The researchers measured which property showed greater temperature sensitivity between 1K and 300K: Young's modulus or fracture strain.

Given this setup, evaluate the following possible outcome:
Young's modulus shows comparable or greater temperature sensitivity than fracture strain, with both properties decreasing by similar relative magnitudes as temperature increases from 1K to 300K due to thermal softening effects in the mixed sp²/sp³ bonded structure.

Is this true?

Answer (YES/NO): NO